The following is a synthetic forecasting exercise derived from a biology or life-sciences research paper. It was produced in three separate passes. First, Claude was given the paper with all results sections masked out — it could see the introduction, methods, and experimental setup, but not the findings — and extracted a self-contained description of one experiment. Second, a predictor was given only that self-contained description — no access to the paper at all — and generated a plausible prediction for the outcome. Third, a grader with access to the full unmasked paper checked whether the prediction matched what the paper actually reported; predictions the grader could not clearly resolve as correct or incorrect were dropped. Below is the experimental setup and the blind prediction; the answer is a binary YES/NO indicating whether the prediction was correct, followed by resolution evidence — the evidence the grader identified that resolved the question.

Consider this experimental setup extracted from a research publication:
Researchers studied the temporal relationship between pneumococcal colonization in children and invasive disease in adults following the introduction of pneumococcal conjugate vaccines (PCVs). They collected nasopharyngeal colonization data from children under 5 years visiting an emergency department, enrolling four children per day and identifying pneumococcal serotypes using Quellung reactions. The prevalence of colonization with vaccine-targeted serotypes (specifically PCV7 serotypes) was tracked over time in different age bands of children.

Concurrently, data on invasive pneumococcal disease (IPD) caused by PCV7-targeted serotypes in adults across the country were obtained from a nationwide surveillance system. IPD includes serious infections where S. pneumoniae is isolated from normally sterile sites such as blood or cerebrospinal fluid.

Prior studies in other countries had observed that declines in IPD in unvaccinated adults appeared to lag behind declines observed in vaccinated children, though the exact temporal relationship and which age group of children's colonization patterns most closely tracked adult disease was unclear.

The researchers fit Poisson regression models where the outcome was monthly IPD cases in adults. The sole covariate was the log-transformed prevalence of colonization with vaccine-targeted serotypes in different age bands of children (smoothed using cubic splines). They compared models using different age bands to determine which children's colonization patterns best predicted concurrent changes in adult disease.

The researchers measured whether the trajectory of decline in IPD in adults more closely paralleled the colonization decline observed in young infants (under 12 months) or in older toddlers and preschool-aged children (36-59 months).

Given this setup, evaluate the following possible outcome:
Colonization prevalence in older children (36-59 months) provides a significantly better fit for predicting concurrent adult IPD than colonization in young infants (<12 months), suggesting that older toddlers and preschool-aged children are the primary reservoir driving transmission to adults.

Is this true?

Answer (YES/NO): YES